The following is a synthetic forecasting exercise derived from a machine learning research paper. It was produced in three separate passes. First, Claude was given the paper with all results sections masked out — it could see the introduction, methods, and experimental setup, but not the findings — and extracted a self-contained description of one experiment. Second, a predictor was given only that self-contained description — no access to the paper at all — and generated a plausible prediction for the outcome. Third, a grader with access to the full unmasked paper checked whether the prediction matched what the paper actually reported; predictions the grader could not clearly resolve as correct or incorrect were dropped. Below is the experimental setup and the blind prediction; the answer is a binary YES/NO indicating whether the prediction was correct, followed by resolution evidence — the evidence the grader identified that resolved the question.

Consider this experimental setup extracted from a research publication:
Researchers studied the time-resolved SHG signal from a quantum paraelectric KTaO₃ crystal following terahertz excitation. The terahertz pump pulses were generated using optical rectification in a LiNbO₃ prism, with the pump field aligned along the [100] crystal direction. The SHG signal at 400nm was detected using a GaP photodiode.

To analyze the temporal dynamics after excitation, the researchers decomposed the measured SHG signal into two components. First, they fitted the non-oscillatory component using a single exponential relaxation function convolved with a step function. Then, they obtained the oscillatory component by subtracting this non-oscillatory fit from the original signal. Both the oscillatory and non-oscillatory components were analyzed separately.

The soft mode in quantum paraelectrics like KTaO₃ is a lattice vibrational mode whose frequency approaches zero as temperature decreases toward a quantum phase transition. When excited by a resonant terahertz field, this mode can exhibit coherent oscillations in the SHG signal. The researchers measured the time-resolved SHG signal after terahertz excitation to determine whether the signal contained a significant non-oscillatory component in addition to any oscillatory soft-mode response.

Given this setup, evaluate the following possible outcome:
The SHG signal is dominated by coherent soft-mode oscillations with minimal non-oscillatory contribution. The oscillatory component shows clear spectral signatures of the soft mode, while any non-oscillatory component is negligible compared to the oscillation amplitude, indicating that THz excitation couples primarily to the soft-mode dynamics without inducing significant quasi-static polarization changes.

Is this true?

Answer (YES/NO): NO